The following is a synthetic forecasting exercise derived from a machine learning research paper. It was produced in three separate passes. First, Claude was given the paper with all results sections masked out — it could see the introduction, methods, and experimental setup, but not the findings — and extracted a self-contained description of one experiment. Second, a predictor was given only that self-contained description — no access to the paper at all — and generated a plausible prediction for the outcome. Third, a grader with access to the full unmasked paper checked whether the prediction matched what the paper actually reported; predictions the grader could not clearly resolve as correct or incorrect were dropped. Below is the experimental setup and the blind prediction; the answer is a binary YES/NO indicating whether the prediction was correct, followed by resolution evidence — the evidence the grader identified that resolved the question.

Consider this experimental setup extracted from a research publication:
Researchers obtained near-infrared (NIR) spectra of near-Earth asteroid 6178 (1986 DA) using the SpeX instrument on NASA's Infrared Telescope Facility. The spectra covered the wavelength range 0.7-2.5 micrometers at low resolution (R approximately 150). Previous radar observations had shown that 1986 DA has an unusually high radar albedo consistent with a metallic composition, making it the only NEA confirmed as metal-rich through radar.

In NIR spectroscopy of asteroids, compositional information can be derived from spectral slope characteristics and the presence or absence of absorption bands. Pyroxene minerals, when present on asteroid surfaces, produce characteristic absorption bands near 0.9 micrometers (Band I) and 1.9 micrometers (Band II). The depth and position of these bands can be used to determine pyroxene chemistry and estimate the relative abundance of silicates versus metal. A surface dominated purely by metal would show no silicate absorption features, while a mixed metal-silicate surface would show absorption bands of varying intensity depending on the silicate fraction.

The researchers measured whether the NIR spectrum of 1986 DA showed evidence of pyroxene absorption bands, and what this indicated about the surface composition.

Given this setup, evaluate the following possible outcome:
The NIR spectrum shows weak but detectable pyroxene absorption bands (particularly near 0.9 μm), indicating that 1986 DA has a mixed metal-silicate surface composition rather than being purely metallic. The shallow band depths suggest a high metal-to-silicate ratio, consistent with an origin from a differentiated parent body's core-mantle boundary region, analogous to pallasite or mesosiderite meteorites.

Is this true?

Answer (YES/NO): NO